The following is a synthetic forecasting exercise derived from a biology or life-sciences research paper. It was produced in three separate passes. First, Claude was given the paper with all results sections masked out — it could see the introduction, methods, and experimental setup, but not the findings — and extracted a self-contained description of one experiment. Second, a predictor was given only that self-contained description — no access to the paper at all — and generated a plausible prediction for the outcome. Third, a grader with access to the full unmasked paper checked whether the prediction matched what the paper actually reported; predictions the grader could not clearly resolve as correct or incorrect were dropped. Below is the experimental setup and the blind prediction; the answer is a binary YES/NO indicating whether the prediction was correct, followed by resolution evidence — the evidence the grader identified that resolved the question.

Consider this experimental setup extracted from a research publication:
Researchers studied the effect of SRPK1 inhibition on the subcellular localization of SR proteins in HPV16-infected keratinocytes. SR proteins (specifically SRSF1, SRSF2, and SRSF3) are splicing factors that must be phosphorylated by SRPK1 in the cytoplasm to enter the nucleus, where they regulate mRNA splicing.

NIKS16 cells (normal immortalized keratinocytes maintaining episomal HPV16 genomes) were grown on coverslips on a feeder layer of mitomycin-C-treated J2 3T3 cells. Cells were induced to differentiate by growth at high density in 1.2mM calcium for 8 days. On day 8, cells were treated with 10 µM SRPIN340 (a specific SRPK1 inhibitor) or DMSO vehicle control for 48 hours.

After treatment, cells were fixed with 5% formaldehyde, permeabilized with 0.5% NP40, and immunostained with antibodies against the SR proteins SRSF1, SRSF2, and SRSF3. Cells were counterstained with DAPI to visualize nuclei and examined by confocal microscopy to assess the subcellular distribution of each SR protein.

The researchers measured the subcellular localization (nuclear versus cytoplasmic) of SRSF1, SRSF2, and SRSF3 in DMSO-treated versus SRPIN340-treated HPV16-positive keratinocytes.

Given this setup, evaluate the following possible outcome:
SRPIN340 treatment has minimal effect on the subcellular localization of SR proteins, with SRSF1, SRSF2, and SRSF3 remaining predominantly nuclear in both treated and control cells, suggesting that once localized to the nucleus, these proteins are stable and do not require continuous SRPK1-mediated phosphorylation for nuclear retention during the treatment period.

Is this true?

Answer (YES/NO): NO